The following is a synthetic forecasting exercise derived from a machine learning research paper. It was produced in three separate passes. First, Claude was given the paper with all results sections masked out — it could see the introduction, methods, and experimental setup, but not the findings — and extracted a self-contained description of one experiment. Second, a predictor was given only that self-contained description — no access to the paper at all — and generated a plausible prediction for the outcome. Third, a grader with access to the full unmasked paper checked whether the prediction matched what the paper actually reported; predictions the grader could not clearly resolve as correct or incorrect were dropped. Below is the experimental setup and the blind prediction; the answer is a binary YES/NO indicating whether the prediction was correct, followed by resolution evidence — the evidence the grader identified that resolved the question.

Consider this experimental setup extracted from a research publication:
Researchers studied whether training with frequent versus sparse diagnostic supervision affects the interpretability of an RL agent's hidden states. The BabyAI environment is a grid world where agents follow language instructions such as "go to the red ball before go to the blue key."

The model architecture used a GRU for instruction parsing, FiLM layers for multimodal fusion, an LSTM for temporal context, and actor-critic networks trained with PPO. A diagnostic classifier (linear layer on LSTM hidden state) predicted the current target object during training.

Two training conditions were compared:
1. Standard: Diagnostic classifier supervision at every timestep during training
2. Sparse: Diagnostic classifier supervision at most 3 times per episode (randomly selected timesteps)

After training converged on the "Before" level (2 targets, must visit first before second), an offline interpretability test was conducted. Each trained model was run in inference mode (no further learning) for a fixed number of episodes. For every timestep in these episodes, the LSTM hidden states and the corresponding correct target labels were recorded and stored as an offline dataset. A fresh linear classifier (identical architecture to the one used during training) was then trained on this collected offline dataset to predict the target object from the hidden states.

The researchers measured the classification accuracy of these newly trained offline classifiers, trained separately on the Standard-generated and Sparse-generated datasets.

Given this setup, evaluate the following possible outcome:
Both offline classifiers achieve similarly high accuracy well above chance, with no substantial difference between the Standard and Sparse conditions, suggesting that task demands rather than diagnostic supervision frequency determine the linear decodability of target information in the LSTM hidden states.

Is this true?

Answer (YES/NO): NO